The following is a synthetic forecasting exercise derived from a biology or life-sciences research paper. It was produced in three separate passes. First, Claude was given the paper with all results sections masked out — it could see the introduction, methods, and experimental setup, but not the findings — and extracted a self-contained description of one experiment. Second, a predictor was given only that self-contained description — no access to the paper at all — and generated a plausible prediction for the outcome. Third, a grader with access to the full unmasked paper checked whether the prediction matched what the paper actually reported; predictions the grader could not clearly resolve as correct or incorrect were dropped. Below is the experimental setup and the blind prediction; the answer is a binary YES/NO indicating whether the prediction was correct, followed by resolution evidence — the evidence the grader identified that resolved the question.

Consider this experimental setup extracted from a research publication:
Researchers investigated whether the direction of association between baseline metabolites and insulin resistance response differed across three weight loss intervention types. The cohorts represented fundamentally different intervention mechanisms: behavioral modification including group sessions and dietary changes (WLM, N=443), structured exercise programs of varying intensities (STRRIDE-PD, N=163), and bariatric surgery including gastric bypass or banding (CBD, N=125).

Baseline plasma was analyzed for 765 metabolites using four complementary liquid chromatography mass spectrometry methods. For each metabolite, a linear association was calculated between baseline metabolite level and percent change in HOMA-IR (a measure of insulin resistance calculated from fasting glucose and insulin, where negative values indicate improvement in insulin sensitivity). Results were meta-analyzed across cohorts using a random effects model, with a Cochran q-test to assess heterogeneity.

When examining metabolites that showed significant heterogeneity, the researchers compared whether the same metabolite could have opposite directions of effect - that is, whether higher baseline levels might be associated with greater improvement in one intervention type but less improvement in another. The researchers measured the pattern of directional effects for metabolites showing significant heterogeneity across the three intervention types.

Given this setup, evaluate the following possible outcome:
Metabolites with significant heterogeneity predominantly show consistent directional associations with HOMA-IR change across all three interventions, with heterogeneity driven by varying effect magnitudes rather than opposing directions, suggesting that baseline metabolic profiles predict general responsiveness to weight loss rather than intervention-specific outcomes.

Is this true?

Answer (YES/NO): NO